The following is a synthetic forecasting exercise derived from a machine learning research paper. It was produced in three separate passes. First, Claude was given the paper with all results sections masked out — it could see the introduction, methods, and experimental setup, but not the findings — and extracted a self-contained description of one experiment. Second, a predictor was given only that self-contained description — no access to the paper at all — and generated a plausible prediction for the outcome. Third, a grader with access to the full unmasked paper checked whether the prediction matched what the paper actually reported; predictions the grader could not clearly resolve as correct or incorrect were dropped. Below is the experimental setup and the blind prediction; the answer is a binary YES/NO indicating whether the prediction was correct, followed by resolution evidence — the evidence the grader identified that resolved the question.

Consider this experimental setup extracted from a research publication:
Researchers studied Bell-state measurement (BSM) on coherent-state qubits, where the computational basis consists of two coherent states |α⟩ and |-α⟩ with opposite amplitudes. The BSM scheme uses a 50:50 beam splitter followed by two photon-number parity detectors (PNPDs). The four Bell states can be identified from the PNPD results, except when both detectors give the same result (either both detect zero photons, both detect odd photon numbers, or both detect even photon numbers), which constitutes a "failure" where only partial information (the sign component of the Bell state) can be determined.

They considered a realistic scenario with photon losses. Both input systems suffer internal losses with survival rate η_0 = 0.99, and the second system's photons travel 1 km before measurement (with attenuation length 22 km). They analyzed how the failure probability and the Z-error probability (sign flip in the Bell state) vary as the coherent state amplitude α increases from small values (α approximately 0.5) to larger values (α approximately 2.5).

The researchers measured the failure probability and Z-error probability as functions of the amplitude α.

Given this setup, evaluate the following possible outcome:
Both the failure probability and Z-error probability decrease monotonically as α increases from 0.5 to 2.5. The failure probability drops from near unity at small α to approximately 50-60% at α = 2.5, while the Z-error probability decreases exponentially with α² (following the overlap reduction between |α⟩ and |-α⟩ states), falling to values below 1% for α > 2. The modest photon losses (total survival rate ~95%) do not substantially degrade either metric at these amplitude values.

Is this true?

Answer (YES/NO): NO